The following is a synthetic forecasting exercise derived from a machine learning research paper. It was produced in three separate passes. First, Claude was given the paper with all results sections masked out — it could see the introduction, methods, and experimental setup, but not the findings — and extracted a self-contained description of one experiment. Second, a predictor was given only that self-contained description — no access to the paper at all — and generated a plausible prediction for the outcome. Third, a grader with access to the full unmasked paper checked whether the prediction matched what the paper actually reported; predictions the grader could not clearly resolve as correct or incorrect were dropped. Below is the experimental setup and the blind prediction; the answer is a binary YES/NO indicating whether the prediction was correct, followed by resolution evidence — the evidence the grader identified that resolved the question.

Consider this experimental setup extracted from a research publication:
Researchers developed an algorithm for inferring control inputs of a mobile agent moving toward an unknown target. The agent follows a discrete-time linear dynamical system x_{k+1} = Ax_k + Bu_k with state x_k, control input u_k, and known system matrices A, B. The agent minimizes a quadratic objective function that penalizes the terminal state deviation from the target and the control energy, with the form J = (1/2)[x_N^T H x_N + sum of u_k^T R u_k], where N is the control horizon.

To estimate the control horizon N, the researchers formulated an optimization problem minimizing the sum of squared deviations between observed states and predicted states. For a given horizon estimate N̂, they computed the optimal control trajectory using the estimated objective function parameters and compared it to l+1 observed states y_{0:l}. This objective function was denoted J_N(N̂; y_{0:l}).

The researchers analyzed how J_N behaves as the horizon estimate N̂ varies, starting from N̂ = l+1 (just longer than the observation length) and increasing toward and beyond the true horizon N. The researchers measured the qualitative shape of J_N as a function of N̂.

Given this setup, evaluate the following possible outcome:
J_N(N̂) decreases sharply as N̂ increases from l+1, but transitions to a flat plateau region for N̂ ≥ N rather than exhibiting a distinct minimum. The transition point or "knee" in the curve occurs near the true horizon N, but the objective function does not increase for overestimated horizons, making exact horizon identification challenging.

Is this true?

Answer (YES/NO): NO